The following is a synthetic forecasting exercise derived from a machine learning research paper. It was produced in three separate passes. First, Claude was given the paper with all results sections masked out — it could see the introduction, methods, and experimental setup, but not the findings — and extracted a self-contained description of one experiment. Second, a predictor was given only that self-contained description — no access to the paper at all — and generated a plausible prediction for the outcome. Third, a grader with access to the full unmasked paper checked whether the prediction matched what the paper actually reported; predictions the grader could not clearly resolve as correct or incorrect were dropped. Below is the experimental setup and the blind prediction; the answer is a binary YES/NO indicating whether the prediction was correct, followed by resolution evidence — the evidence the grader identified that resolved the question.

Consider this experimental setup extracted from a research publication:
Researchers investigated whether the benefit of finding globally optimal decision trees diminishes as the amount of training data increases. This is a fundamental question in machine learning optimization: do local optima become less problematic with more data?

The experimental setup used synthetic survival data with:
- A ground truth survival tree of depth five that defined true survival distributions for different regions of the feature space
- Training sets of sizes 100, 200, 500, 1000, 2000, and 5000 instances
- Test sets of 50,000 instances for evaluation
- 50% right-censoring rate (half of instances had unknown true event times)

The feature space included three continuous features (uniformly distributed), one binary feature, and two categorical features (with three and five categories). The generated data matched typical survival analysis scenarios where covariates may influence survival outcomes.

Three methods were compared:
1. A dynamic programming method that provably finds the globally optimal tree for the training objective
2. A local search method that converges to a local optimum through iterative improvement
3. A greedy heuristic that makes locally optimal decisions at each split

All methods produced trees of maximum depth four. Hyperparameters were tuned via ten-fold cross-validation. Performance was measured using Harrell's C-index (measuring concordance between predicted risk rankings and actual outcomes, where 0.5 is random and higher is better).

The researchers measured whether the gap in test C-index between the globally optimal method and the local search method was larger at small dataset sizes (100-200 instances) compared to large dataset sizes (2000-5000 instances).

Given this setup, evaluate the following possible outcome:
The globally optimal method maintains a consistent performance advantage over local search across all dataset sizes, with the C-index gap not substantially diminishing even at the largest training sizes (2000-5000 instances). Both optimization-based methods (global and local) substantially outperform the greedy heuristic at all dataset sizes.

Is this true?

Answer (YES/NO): NO